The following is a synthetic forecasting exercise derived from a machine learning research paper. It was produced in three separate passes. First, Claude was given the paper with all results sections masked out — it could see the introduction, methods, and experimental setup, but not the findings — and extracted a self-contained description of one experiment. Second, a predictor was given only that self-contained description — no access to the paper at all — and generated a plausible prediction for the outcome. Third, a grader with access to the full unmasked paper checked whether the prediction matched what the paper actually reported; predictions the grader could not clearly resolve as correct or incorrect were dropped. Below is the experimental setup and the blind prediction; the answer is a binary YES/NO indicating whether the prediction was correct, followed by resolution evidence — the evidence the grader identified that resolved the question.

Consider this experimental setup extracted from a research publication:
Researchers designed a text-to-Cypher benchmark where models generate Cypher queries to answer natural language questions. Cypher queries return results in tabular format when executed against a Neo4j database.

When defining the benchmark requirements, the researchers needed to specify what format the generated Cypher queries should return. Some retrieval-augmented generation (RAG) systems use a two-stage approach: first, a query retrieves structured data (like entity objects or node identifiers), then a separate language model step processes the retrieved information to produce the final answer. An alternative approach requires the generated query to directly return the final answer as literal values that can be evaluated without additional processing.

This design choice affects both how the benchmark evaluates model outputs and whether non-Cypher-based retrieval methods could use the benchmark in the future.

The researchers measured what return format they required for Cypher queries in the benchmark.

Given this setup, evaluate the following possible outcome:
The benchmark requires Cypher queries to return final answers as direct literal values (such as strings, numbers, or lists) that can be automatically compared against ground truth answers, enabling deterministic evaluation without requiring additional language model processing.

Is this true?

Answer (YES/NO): YES